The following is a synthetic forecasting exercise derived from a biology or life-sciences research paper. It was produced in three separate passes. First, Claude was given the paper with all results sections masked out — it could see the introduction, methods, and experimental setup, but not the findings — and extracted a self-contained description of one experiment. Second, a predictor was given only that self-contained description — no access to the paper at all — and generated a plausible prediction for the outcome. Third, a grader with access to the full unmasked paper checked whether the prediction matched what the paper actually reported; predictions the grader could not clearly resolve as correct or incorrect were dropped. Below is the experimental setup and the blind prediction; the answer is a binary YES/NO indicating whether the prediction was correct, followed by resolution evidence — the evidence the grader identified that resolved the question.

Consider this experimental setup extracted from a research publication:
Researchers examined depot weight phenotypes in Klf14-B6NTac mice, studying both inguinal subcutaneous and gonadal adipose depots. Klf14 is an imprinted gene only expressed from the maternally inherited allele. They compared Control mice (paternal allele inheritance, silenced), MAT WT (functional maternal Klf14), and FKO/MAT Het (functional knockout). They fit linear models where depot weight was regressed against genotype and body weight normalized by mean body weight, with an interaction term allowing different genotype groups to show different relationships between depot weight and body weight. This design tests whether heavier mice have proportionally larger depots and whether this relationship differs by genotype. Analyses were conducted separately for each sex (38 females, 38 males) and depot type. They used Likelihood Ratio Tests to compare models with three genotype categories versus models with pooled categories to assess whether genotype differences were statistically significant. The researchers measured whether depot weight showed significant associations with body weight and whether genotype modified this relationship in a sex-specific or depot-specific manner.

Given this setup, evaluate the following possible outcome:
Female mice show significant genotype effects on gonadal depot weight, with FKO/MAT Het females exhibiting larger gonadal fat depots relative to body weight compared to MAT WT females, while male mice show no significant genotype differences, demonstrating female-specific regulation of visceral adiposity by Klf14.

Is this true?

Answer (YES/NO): NO